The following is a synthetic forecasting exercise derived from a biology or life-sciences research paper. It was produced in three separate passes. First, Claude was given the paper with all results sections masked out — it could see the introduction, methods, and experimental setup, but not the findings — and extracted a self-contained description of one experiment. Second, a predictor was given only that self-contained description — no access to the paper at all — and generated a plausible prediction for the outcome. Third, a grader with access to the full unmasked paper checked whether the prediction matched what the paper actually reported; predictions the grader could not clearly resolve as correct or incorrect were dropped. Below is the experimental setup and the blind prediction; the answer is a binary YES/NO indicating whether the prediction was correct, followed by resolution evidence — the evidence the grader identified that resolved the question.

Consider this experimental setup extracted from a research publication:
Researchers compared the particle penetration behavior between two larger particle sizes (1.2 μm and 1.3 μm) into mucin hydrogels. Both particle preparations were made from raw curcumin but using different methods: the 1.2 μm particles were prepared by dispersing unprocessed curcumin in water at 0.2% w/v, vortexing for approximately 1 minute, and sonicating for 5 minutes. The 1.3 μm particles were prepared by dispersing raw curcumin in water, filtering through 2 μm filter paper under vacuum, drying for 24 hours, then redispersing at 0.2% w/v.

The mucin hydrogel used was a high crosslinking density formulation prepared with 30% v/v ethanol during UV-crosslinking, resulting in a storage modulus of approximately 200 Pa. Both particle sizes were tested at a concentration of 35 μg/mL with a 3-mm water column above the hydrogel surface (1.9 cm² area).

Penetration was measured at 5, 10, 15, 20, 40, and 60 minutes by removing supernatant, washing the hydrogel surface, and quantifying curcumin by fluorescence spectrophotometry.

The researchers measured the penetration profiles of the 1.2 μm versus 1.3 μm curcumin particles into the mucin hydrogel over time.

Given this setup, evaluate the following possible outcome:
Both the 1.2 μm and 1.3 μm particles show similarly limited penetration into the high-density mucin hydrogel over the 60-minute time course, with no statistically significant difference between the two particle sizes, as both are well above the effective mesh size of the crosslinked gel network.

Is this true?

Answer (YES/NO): NO